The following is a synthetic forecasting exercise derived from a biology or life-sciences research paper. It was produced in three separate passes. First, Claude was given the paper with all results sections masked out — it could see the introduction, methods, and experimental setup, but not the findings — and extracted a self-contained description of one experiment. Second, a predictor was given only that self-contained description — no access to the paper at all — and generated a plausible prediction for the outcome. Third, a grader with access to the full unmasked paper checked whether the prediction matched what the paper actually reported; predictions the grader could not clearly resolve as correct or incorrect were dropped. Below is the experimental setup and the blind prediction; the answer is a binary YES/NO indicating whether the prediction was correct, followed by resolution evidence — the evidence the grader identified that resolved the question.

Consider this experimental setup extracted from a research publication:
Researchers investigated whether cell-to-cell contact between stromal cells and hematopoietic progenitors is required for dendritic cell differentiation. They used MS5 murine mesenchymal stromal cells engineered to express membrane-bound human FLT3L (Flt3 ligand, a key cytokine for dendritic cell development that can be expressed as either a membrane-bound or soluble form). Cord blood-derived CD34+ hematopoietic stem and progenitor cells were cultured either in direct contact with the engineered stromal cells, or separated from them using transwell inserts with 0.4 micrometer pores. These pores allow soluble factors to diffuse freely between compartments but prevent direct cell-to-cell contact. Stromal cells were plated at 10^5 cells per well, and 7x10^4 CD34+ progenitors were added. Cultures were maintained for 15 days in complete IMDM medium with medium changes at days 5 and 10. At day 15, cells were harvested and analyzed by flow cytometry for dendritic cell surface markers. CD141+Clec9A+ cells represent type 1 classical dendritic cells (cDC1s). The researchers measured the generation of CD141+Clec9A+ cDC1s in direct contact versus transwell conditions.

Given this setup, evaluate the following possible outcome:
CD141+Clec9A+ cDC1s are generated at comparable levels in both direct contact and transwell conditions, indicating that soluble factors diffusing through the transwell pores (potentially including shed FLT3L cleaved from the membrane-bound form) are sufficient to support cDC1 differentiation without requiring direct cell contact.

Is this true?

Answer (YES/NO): NO